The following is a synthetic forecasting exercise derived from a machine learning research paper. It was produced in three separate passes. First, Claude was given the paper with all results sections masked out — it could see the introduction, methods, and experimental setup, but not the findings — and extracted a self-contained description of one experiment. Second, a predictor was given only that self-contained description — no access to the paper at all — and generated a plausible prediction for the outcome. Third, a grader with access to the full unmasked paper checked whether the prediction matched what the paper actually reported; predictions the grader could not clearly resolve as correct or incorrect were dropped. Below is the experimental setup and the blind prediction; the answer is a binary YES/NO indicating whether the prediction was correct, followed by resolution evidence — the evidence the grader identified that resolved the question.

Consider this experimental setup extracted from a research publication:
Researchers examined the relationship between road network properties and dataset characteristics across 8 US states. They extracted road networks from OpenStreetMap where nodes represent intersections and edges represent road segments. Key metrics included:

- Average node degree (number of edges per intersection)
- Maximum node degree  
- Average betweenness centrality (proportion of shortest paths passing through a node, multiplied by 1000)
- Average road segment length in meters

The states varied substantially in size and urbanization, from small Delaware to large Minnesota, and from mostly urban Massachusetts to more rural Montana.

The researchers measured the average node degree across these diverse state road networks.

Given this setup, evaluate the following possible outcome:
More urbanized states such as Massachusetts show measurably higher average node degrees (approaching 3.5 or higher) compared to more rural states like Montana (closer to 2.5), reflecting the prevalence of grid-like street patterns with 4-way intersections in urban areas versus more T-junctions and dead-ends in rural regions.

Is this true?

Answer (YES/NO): NO